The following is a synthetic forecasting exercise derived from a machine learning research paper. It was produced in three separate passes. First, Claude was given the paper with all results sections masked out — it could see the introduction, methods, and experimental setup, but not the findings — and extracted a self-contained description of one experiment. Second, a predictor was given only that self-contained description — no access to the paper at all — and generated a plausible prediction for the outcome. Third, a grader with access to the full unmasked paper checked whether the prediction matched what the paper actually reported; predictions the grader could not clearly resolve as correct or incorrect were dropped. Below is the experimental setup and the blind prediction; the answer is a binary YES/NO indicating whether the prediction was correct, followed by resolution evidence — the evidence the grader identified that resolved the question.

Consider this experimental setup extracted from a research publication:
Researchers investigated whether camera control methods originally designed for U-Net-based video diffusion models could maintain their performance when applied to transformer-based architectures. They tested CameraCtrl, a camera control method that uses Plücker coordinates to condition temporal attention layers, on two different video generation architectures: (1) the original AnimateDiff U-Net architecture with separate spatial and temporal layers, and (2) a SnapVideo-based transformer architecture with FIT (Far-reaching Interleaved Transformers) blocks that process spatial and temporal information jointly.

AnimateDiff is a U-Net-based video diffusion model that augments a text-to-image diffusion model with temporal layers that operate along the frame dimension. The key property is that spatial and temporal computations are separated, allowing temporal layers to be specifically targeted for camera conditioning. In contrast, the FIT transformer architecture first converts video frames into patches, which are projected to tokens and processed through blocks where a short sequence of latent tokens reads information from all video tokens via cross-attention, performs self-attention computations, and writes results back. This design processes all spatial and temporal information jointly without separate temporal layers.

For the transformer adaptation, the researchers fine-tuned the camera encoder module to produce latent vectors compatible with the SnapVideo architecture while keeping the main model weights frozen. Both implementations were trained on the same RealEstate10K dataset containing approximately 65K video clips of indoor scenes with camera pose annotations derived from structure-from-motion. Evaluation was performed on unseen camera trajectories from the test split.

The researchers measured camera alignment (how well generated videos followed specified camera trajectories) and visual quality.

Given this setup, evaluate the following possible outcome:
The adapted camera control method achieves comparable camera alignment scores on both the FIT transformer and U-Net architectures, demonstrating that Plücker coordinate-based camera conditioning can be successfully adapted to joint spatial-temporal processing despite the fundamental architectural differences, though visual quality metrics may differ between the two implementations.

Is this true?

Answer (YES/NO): YES